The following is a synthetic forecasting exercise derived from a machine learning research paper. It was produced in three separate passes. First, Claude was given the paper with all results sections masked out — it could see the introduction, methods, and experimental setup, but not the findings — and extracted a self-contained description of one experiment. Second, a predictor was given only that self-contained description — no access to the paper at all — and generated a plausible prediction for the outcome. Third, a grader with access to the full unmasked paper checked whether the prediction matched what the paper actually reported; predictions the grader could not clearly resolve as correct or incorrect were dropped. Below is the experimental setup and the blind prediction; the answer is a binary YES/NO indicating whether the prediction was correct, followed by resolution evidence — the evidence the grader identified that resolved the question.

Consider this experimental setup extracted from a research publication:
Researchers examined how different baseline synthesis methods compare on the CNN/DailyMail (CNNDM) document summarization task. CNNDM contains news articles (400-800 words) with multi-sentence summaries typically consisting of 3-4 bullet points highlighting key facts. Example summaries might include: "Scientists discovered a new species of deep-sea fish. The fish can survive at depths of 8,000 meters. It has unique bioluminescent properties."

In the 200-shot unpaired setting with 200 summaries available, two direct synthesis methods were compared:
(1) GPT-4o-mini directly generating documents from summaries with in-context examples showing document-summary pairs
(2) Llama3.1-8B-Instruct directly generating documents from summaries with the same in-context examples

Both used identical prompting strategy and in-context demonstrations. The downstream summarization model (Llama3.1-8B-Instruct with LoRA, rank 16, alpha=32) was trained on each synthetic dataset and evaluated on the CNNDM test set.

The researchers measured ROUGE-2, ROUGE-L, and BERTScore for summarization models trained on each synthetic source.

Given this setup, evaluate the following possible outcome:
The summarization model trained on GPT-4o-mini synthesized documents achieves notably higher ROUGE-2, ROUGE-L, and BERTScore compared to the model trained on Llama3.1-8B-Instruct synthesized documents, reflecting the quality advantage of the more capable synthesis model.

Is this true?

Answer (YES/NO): NO